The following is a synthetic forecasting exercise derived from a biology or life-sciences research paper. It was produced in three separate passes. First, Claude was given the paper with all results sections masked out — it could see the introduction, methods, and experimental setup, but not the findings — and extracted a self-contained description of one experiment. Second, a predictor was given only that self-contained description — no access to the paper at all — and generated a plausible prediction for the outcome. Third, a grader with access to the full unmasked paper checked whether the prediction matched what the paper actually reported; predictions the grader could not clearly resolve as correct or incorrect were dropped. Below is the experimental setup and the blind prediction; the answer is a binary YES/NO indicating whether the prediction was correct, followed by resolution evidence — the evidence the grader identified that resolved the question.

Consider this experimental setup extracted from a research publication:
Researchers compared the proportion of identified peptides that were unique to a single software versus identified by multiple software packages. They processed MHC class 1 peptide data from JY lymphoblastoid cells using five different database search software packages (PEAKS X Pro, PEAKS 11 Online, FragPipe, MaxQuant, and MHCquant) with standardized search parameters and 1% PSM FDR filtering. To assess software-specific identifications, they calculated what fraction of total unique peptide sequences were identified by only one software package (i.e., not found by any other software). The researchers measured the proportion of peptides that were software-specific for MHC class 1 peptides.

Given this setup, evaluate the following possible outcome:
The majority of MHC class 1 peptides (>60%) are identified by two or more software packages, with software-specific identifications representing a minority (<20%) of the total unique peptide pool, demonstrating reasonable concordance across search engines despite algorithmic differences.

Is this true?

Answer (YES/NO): YES